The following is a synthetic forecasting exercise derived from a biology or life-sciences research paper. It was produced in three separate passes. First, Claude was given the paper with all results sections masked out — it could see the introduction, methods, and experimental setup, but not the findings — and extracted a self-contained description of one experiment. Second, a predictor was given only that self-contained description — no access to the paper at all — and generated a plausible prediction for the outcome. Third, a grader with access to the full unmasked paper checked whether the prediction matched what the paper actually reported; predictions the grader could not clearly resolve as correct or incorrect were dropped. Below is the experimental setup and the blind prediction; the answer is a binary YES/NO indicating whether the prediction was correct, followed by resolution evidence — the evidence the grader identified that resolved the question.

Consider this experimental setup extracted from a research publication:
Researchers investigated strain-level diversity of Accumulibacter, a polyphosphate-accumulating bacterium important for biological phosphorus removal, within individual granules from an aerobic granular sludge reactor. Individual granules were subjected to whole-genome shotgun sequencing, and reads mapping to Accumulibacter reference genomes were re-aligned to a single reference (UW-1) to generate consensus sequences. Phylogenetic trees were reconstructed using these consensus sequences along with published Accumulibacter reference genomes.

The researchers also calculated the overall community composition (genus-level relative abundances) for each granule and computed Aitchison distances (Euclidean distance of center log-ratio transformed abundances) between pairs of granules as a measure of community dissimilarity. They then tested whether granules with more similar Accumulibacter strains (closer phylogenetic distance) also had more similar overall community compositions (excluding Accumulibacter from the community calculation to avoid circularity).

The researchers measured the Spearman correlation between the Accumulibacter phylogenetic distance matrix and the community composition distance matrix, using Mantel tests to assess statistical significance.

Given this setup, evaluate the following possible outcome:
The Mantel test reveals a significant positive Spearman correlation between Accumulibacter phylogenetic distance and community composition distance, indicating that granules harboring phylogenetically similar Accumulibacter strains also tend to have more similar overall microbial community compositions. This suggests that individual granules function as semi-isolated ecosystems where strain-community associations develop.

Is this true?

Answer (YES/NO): YES